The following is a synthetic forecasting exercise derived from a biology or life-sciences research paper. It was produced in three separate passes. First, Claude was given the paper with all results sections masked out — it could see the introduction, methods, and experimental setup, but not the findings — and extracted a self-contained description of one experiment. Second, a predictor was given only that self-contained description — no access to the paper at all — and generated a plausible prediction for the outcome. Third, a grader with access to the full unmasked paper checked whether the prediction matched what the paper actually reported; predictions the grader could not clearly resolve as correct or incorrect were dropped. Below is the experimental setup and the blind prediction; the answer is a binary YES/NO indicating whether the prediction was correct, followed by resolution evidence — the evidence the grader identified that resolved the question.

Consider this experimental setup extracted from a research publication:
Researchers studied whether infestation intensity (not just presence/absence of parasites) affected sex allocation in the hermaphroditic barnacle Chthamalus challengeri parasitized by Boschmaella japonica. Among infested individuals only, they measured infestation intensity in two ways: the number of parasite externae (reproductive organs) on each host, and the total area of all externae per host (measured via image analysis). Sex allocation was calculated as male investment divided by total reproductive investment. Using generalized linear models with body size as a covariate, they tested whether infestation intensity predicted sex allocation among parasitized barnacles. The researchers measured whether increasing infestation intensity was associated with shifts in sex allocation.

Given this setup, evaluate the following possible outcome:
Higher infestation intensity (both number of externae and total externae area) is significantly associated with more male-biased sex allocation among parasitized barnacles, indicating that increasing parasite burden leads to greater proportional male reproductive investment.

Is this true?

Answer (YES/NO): NO